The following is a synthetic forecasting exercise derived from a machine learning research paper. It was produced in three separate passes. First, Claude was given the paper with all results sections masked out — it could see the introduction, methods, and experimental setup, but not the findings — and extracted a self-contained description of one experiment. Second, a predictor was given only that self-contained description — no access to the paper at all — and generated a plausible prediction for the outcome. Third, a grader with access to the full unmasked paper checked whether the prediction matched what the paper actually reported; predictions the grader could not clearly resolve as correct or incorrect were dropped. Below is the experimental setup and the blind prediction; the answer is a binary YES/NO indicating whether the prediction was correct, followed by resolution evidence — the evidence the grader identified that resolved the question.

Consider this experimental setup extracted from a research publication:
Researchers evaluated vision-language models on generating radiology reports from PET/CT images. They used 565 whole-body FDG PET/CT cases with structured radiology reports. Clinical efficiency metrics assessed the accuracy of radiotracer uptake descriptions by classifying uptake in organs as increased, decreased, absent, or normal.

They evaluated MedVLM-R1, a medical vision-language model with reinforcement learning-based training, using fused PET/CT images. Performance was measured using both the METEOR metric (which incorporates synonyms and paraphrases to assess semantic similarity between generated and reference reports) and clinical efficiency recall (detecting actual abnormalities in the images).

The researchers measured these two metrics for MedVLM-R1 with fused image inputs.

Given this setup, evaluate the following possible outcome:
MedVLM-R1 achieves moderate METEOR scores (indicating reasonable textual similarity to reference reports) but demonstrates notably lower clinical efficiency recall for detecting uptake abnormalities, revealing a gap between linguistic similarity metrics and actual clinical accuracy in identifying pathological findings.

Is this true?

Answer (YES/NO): NO